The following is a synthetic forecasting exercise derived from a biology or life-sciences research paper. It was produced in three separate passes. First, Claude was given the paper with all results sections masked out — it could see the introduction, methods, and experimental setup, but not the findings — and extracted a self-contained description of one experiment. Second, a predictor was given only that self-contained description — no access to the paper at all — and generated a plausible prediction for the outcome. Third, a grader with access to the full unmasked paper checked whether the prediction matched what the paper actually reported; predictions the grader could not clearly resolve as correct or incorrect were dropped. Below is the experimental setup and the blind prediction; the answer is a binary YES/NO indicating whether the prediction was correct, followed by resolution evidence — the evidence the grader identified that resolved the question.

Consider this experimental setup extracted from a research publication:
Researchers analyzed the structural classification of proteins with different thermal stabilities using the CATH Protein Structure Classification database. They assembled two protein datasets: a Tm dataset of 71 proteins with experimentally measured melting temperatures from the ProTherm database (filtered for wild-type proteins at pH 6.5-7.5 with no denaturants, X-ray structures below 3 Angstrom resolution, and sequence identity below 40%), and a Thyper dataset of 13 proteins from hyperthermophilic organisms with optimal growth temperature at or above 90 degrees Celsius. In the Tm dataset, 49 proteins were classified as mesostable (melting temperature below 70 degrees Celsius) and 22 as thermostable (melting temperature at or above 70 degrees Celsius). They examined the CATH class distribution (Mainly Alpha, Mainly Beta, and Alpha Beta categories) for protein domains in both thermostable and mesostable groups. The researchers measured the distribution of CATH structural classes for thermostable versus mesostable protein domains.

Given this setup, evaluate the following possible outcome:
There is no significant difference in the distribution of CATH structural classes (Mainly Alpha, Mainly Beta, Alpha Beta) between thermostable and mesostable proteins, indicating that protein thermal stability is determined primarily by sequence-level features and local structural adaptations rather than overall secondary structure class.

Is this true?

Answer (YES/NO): NO